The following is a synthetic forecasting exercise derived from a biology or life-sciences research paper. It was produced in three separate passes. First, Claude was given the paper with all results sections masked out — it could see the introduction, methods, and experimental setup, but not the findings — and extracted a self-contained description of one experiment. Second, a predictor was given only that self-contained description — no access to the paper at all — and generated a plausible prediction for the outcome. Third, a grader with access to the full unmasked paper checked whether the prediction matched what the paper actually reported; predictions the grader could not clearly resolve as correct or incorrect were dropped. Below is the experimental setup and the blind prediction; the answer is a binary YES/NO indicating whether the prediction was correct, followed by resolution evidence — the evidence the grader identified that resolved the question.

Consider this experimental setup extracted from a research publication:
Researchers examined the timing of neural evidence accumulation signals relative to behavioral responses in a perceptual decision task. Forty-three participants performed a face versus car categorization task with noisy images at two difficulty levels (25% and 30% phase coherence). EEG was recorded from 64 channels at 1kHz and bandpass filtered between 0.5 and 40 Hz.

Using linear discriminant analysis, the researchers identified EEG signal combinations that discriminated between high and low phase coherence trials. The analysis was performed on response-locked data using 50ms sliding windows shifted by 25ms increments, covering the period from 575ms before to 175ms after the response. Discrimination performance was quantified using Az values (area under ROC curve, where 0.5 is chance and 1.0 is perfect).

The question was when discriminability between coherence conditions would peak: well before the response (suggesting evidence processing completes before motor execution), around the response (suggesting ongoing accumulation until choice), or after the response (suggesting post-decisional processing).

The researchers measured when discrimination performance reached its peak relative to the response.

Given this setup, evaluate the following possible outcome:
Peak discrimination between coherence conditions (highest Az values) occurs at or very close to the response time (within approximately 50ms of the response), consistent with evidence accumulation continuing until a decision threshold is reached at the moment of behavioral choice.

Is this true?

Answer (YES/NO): YES